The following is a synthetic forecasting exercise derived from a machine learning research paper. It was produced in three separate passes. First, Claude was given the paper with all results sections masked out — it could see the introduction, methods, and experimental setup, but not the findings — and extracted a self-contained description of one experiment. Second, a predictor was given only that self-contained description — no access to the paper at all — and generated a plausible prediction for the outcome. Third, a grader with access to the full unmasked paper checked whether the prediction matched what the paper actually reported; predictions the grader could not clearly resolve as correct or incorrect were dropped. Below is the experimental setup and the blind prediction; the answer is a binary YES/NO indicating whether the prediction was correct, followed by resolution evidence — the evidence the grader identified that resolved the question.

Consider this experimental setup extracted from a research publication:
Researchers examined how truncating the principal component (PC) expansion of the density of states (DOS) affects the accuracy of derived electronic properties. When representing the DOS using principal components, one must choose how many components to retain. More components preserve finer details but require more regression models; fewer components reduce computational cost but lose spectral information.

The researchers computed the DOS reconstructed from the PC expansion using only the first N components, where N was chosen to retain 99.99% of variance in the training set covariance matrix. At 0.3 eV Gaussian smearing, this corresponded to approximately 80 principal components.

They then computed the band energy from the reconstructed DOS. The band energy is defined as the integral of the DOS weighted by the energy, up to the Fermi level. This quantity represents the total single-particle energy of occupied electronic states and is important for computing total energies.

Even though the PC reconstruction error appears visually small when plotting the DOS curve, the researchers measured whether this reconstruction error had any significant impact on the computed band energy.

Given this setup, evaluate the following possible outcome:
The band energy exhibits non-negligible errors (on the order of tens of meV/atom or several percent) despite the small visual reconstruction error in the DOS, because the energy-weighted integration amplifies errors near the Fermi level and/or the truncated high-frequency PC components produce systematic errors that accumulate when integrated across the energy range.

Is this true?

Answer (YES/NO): YES